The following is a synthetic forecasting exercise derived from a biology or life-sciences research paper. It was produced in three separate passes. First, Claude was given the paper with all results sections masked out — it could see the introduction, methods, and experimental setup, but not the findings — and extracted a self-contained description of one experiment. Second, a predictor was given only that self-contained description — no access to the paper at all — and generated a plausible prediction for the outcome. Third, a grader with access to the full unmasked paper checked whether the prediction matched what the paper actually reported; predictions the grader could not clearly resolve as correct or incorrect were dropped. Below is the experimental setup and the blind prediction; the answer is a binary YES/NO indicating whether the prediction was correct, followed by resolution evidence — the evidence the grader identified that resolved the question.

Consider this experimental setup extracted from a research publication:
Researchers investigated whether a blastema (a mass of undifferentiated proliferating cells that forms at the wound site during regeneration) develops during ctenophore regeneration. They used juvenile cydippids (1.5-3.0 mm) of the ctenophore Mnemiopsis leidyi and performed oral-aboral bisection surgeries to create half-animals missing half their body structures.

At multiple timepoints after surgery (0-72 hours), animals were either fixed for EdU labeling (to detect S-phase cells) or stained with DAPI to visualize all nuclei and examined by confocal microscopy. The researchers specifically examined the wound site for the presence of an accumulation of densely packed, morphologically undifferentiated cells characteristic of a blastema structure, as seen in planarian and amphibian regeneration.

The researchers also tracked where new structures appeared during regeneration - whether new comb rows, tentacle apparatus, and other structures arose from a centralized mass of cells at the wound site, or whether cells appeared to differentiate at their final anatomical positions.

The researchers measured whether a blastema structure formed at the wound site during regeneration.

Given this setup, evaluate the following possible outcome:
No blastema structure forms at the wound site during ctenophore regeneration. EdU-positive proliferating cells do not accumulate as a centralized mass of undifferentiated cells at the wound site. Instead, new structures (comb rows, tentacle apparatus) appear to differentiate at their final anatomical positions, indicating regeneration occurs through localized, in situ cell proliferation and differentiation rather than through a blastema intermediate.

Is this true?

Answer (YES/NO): YES